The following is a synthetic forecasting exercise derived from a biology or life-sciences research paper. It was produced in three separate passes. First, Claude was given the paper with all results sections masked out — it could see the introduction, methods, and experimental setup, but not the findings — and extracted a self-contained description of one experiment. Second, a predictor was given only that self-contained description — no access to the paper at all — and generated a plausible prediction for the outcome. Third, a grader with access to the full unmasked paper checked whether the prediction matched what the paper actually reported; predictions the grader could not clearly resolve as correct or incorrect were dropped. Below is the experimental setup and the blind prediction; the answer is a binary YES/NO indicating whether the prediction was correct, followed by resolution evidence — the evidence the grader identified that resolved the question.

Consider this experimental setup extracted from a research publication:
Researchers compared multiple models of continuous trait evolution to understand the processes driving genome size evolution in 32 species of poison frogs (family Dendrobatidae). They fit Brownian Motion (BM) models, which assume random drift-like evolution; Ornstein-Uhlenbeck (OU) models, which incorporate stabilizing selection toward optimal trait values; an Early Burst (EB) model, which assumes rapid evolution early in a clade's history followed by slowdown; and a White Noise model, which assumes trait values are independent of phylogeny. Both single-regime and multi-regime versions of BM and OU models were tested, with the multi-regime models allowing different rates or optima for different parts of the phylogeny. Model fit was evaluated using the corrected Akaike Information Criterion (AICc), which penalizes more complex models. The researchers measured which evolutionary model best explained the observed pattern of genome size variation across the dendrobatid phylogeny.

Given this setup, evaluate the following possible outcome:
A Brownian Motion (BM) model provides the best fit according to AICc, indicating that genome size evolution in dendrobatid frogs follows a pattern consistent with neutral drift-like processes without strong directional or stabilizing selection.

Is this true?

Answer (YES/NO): NO